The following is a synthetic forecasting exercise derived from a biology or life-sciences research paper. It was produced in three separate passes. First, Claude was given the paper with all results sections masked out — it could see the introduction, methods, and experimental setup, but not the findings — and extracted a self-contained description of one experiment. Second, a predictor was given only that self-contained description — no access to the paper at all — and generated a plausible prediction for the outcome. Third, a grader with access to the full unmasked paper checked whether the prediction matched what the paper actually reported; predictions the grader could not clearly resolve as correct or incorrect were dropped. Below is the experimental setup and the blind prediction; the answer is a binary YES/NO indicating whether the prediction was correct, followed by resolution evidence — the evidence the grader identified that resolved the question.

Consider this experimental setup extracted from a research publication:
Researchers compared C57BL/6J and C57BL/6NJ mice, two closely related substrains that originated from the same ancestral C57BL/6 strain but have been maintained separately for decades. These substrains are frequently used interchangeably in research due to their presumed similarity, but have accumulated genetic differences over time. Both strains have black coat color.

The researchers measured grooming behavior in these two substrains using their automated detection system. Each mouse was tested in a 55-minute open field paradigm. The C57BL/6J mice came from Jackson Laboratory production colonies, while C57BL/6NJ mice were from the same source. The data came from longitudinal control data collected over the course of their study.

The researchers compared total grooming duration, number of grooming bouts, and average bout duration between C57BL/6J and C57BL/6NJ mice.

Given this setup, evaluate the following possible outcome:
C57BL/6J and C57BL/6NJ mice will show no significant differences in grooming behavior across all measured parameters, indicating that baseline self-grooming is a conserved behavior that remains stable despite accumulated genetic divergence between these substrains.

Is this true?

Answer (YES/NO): NO